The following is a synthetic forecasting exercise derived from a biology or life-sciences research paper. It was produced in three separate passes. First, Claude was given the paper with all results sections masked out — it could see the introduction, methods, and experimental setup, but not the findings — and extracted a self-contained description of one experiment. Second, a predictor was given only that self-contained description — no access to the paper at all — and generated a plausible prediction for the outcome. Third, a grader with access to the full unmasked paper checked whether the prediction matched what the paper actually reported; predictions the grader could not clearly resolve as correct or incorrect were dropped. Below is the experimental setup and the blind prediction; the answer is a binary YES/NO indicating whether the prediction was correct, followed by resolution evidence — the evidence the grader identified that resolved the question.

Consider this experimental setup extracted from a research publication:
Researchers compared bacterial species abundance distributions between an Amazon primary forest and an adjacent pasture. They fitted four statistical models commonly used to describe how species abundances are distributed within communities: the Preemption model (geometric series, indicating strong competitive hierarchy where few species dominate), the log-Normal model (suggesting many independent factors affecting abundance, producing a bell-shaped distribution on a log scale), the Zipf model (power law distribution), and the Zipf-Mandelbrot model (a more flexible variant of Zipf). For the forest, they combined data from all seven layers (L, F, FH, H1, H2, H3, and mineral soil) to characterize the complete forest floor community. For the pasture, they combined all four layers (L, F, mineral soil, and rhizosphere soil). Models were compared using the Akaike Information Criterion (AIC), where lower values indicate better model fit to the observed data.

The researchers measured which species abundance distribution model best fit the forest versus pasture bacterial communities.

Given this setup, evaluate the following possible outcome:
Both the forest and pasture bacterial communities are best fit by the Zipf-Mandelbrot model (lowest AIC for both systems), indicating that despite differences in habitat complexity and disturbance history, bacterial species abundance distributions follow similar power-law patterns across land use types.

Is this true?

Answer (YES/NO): NO